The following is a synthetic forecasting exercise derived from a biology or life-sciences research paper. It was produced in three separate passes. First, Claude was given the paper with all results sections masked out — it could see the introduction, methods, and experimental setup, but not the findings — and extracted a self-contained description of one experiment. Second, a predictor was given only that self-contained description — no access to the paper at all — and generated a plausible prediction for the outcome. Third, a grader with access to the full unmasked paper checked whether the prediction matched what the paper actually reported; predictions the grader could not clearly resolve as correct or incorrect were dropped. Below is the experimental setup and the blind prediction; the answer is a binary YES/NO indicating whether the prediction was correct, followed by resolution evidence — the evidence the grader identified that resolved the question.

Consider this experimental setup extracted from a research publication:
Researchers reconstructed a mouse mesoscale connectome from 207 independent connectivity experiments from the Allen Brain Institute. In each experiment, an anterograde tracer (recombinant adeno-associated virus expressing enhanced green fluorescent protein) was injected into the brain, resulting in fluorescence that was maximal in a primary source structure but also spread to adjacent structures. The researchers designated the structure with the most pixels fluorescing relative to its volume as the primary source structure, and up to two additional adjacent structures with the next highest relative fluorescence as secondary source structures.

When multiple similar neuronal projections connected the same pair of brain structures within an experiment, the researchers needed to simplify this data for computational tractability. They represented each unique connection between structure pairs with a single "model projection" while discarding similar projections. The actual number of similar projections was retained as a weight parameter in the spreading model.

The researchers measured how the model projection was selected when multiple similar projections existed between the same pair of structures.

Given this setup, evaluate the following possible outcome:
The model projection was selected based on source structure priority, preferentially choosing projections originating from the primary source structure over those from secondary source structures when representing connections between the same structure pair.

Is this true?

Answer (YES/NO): NO